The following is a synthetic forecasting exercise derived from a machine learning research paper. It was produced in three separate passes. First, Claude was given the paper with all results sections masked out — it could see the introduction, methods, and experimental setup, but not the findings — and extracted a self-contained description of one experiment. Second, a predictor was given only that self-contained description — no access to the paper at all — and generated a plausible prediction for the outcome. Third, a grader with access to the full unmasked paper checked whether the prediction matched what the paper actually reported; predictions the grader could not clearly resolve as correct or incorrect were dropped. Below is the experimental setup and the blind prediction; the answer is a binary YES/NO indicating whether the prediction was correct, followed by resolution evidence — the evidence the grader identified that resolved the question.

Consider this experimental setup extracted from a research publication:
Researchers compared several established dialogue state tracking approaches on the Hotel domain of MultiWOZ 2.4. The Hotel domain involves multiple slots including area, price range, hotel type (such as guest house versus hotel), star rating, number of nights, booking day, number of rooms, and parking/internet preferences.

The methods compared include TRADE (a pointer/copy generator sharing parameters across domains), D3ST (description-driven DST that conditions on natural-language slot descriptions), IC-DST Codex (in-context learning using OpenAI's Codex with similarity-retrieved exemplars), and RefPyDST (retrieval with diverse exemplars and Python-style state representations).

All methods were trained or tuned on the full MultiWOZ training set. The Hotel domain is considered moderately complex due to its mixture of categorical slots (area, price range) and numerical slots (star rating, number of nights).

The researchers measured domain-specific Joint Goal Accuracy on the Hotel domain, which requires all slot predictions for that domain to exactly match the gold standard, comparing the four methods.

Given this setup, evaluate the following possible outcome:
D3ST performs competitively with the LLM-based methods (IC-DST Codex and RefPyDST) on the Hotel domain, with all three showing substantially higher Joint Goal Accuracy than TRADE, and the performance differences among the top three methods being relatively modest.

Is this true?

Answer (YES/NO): NO